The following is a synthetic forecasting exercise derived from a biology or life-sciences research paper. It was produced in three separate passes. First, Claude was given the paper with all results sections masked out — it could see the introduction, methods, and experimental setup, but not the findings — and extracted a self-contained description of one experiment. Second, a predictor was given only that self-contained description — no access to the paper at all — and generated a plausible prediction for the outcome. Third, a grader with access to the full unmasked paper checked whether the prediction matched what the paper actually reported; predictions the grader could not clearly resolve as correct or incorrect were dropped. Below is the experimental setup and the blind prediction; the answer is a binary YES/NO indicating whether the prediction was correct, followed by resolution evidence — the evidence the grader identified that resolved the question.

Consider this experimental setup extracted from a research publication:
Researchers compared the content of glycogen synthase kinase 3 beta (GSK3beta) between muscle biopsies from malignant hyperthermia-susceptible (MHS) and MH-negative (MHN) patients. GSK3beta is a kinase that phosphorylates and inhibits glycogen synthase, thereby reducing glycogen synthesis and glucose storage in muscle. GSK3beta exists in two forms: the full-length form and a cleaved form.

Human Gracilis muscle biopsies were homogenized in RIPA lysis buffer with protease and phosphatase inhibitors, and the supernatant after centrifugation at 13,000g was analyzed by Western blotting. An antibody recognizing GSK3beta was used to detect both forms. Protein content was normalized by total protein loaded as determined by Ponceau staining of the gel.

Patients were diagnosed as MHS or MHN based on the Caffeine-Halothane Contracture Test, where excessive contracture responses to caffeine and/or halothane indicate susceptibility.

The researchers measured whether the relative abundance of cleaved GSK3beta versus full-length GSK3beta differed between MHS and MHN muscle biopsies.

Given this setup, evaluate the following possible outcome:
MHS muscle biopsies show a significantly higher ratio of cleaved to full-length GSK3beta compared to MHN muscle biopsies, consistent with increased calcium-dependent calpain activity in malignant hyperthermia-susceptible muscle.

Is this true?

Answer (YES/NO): YES